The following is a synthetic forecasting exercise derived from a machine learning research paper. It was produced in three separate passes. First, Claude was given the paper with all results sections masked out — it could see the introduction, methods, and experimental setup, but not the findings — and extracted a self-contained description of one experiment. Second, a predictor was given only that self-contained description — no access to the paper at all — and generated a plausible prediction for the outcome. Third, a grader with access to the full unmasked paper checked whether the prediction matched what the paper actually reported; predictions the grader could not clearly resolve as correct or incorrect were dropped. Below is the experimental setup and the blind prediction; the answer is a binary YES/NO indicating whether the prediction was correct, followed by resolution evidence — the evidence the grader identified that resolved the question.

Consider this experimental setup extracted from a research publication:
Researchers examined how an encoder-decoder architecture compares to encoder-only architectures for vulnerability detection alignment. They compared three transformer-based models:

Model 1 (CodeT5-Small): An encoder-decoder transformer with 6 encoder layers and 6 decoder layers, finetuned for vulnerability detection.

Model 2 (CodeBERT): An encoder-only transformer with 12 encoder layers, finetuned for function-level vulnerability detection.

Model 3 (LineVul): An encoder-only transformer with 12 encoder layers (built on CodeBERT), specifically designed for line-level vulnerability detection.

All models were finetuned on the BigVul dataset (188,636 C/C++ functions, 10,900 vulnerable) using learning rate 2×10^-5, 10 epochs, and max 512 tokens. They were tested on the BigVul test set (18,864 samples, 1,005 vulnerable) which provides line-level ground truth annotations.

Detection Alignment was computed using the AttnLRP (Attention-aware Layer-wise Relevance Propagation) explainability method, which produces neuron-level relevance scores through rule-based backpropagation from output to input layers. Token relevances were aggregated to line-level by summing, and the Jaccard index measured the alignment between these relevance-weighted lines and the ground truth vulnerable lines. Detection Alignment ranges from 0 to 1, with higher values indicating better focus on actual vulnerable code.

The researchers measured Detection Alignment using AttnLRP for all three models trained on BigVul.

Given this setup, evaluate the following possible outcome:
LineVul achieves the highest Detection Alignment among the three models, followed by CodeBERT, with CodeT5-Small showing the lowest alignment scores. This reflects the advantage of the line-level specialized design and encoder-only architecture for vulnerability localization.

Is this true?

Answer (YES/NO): NO